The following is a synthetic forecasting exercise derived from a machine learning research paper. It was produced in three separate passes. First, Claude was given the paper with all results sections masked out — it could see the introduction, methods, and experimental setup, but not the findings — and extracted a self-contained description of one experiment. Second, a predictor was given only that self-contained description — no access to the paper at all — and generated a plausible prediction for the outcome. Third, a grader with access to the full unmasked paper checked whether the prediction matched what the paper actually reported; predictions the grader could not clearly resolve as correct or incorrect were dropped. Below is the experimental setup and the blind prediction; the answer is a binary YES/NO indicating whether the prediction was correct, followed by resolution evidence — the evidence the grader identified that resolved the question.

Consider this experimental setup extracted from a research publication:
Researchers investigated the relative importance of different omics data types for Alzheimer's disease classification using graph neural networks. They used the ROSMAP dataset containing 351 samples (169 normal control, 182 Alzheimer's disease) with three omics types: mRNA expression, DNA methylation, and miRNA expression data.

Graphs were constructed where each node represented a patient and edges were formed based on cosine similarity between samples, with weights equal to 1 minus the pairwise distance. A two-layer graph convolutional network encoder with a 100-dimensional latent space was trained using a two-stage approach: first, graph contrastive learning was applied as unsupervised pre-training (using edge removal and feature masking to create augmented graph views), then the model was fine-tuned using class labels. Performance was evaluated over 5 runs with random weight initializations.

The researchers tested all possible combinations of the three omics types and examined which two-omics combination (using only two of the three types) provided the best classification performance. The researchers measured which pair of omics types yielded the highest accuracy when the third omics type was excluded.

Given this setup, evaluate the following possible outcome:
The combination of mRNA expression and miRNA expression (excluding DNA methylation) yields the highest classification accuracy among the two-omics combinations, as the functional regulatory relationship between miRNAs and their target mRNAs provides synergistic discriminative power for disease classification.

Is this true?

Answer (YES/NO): YES